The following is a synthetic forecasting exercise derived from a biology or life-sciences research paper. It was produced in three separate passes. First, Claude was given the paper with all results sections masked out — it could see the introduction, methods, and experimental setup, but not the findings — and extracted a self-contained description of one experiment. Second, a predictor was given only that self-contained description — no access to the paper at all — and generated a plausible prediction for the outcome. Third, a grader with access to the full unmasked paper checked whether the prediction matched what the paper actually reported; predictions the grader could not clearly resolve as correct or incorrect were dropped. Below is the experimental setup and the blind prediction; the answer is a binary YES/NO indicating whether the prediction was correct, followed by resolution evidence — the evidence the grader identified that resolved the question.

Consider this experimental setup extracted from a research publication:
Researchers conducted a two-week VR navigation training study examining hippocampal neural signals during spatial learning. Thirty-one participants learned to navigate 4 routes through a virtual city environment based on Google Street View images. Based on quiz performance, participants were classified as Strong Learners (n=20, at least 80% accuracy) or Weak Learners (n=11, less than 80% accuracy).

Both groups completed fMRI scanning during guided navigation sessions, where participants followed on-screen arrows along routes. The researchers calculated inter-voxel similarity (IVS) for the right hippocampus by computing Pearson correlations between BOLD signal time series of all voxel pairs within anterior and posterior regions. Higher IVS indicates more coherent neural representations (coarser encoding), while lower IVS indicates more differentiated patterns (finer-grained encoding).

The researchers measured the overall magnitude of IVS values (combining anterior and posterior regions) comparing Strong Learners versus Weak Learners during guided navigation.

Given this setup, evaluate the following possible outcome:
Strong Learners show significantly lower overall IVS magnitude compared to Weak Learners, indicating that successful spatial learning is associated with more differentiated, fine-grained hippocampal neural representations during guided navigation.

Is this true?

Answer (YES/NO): YES